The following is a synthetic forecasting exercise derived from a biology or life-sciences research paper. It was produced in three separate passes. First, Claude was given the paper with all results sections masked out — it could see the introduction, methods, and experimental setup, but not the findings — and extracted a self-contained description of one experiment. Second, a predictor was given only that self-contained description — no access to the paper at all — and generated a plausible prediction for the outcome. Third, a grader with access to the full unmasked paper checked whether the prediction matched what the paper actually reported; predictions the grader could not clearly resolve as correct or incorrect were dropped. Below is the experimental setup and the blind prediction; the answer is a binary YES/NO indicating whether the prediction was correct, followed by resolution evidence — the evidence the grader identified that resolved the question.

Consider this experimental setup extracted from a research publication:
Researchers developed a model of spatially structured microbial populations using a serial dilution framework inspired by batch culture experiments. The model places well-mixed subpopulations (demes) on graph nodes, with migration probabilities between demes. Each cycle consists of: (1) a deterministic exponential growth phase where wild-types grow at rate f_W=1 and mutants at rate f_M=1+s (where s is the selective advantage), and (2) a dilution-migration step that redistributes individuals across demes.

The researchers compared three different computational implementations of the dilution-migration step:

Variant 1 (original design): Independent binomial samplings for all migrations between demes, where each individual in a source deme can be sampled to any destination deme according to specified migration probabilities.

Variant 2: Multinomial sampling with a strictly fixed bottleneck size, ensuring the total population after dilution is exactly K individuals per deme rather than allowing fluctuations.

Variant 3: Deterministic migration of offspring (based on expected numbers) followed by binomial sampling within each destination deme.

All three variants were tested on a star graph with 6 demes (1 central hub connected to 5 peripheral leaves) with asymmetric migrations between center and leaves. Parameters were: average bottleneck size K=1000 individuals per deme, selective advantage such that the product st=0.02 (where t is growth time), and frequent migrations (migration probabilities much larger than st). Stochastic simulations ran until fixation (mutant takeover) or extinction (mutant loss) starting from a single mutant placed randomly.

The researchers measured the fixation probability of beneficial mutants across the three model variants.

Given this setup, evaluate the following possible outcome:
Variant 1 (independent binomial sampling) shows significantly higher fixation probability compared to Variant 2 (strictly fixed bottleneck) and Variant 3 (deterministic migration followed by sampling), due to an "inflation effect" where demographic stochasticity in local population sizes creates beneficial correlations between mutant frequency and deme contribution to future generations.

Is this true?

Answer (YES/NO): NO